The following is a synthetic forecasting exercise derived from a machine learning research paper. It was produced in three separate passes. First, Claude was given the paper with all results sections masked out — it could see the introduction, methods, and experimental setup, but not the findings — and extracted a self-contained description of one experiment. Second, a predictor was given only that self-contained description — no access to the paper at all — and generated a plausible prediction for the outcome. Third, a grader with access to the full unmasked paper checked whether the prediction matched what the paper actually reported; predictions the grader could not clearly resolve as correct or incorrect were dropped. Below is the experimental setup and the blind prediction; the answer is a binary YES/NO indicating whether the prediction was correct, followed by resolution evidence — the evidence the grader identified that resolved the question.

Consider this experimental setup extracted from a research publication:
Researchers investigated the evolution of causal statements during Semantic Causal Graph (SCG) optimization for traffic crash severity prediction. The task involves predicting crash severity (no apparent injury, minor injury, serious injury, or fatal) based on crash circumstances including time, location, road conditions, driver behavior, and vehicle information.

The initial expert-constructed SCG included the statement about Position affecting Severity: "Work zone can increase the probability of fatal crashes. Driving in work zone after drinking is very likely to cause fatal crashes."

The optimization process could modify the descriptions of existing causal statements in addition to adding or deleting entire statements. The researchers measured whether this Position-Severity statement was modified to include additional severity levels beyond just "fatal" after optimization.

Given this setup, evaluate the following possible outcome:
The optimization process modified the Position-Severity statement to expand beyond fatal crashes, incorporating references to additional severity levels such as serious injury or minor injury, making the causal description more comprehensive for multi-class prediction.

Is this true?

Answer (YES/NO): YES